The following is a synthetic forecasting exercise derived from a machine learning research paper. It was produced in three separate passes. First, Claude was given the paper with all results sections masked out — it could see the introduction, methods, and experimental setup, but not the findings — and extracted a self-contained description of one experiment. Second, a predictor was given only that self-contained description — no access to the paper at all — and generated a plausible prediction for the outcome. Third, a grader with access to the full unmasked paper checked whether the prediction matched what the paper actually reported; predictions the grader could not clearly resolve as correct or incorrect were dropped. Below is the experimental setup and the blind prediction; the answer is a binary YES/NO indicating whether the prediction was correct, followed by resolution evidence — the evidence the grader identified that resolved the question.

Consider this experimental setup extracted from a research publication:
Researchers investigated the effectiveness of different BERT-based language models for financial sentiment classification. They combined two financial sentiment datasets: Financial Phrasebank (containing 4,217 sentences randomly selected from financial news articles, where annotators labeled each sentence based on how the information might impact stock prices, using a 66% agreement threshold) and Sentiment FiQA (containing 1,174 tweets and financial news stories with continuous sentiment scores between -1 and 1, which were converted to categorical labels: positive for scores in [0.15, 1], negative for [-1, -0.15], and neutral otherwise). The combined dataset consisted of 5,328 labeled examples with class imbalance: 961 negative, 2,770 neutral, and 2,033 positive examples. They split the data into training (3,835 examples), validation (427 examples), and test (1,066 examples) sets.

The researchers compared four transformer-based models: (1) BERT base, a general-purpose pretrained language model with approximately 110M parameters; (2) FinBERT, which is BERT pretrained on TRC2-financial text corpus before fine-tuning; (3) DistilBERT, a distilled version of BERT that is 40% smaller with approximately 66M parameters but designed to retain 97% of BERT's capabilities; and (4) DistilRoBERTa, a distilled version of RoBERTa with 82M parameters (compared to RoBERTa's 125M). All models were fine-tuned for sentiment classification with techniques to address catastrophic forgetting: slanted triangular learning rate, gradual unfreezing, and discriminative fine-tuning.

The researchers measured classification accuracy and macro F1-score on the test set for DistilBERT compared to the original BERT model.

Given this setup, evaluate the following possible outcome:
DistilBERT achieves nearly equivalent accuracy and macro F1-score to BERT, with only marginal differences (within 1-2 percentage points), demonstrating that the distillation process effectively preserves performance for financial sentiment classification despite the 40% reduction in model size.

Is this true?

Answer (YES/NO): NO